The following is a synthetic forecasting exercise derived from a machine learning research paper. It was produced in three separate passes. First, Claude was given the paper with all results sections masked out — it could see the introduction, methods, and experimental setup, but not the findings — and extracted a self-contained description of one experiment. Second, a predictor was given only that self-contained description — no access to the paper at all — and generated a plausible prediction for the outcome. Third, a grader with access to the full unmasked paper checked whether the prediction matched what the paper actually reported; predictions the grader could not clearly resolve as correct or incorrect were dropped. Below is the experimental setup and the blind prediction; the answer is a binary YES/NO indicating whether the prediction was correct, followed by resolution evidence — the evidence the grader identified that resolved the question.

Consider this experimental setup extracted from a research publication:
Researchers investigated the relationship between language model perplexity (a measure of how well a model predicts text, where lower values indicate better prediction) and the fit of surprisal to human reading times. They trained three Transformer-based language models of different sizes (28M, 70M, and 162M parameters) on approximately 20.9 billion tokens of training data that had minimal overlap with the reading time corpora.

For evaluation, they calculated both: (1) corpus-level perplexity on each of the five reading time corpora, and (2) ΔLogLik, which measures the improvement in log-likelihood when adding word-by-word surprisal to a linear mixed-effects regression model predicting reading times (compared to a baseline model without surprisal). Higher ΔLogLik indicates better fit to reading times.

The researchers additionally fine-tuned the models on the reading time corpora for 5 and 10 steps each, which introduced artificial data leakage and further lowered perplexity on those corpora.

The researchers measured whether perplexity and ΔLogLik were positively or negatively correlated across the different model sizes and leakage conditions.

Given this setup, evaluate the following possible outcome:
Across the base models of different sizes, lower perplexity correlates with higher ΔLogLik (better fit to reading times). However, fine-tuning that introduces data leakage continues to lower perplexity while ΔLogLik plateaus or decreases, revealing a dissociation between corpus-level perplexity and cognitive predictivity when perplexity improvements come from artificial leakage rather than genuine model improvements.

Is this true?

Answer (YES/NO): NO